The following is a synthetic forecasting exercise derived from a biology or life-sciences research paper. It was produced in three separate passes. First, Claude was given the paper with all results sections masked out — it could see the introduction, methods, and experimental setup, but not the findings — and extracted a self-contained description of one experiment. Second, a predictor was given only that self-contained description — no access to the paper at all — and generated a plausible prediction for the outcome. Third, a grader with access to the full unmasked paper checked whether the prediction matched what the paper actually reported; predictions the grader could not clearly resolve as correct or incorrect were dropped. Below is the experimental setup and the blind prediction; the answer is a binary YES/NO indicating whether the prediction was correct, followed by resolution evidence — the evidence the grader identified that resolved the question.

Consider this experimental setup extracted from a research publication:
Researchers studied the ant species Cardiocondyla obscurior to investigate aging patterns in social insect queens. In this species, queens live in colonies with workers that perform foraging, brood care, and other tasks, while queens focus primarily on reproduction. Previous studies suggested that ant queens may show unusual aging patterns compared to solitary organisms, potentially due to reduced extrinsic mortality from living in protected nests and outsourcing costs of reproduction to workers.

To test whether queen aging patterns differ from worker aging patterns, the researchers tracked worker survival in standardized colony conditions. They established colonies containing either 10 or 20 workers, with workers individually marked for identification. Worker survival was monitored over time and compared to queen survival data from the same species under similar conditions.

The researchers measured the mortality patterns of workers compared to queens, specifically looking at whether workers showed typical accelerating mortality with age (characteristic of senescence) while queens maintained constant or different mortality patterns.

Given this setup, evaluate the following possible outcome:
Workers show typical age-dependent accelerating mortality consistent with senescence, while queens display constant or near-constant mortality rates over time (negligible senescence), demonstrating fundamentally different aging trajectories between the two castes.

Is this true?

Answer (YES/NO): NO